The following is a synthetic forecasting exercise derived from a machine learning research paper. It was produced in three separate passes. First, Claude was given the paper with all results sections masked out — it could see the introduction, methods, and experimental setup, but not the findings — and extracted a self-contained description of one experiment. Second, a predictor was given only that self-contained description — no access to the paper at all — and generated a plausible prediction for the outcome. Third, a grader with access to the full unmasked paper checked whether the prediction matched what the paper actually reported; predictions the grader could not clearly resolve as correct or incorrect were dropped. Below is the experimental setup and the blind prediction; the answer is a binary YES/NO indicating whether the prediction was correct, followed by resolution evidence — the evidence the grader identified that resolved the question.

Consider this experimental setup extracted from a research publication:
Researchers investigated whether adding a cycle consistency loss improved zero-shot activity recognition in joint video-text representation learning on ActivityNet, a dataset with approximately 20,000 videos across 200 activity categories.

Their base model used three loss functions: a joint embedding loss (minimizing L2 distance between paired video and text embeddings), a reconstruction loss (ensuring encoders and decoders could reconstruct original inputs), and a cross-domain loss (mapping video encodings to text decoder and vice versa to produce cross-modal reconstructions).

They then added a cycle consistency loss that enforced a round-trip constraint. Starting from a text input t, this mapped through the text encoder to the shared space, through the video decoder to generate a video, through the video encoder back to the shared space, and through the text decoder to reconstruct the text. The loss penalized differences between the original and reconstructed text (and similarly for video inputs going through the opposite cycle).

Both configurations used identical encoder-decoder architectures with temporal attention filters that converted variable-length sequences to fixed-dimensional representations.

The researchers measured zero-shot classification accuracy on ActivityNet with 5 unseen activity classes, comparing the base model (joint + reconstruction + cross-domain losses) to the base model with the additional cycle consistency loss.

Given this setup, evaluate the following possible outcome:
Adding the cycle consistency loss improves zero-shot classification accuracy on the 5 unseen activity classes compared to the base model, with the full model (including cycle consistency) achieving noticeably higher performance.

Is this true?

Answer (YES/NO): YES